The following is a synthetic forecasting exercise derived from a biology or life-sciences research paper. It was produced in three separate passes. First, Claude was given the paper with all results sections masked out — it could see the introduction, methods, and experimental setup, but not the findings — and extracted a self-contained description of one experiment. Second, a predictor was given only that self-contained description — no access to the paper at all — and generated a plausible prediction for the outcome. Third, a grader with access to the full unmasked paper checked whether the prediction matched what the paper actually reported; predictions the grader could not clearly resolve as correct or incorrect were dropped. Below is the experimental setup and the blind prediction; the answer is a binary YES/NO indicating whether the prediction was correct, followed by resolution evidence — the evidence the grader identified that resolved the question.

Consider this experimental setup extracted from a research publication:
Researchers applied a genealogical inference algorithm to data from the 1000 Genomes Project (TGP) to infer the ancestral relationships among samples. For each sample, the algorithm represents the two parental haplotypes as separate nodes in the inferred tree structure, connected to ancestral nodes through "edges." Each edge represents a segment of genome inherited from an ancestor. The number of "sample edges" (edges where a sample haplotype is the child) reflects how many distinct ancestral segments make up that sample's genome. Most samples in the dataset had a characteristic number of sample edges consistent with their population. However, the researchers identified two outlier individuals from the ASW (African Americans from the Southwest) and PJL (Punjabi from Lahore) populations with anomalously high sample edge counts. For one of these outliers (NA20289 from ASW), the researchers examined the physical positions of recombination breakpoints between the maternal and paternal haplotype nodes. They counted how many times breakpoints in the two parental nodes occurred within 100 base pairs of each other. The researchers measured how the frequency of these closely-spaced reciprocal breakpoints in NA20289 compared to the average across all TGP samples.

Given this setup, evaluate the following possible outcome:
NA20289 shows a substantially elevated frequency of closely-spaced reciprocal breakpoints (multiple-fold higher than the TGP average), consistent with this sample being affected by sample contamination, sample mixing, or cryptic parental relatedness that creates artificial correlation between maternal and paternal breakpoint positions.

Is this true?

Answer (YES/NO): NO